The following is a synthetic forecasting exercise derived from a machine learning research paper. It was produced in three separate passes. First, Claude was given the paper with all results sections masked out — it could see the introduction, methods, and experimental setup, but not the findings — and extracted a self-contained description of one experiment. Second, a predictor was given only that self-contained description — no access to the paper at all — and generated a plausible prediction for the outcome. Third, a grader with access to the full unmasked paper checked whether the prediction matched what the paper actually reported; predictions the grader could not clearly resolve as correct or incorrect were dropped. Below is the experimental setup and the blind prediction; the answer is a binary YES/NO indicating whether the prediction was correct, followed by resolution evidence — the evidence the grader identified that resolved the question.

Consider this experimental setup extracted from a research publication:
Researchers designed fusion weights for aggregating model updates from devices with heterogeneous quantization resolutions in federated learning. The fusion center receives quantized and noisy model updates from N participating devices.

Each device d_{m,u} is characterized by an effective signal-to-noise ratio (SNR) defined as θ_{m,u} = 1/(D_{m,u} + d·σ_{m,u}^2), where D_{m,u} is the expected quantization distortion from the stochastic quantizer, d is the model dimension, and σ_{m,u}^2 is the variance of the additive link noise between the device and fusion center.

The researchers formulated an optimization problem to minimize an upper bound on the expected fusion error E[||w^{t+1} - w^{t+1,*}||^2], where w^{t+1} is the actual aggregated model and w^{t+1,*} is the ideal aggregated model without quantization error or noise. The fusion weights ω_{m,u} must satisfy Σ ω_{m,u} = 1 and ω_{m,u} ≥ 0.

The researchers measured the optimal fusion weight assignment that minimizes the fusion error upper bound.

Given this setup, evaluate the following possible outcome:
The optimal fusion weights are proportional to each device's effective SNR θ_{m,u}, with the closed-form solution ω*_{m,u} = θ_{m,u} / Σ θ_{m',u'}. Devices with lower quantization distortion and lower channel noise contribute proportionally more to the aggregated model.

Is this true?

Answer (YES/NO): YES